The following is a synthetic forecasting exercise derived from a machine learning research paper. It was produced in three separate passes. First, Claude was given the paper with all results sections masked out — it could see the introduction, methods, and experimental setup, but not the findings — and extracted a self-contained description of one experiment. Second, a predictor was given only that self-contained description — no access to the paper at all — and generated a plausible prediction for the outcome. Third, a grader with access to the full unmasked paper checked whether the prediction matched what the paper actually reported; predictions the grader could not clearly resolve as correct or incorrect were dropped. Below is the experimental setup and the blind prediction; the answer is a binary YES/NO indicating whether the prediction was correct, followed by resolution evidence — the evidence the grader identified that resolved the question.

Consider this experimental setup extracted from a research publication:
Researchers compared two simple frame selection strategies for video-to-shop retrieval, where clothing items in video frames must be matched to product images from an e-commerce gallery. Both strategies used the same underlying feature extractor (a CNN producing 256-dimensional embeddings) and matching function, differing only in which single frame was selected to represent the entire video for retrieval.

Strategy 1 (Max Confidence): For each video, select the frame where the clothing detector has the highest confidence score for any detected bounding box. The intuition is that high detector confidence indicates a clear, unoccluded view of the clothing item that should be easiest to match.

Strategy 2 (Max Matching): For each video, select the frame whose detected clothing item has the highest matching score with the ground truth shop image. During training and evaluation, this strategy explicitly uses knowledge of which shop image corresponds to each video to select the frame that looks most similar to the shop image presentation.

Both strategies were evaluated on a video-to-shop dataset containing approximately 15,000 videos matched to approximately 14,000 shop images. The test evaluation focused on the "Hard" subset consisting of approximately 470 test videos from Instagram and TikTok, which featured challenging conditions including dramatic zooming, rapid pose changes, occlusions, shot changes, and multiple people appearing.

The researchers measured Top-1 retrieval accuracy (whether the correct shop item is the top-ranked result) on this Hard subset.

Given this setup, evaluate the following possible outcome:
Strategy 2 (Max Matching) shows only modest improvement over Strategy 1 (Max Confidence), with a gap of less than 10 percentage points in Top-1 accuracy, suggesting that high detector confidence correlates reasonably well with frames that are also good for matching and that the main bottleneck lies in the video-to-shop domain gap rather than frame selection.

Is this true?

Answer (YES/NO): NO